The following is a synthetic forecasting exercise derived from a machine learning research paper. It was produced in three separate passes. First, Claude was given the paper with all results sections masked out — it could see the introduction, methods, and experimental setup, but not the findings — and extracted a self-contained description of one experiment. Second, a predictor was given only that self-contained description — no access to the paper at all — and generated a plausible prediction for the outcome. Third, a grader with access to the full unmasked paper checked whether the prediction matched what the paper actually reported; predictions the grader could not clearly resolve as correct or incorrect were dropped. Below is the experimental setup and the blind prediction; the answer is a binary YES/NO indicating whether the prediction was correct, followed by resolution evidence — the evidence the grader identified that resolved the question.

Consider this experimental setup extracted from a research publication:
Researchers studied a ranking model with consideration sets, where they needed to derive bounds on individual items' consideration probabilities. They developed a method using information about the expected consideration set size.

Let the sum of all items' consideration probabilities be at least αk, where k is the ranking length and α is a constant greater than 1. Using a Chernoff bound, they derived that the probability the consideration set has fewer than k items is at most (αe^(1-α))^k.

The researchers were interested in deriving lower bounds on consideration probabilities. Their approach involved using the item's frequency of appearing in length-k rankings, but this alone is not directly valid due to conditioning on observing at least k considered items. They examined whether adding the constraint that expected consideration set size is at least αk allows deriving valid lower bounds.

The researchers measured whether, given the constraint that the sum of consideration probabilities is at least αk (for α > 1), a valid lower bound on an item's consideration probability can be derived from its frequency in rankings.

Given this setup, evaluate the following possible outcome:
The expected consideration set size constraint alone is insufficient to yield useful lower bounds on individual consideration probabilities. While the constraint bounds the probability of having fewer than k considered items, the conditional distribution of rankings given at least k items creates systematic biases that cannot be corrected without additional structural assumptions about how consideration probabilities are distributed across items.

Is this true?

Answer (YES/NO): NO